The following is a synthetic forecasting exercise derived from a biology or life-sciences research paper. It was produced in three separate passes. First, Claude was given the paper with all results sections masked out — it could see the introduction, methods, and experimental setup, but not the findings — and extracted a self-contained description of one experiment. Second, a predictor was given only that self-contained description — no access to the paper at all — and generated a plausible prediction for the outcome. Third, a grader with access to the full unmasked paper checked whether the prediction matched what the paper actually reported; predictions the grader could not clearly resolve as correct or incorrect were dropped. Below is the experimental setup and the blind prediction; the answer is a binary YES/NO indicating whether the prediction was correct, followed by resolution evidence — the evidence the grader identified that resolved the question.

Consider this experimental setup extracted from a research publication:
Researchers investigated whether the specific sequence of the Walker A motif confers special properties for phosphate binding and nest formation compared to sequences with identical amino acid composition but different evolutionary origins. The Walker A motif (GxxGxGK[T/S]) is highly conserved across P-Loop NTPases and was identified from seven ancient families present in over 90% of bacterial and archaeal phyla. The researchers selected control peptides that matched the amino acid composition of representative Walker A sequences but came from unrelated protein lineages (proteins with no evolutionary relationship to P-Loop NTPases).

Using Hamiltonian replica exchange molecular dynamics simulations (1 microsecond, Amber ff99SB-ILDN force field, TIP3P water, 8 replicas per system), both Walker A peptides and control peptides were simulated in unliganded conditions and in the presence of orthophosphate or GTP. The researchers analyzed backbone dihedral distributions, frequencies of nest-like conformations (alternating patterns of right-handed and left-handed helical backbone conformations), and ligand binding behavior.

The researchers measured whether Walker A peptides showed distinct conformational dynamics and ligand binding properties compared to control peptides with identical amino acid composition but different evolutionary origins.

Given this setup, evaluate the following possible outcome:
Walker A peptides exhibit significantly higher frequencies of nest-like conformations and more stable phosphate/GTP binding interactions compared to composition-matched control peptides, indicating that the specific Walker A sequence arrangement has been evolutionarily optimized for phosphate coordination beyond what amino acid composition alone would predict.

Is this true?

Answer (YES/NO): NO